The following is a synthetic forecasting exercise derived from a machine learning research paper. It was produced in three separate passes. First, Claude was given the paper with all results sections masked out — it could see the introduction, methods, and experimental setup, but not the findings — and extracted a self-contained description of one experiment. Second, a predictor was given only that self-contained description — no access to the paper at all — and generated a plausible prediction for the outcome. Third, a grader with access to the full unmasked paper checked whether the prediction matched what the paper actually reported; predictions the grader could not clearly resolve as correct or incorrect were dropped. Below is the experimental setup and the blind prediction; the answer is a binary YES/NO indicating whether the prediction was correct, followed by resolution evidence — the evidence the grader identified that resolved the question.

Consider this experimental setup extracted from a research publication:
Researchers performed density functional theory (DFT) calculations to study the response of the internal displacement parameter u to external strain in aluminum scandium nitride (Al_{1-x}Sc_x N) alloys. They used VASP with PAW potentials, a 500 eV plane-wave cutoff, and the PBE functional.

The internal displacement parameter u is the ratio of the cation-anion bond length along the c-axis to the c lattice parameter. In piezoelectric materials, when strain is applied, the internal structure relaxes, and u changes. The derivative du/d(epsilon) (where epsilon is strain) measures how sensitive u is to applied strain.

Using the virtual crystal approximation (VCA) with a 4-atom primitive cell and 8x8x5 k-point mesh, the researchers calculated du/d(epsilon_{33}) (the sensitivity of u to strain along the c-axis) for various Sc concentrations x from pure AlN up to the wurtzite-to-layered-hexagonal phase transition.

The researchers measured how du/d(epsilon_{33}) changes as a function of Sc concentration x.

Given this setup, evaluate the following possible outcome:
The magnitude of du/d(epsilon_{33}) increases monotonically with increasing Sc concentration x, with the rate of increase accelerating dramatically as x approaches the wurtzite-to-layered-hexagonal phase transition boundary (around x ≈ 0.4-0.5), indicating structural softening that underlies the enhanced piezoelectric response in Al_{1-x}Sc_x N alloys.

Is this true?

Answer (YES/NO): NO